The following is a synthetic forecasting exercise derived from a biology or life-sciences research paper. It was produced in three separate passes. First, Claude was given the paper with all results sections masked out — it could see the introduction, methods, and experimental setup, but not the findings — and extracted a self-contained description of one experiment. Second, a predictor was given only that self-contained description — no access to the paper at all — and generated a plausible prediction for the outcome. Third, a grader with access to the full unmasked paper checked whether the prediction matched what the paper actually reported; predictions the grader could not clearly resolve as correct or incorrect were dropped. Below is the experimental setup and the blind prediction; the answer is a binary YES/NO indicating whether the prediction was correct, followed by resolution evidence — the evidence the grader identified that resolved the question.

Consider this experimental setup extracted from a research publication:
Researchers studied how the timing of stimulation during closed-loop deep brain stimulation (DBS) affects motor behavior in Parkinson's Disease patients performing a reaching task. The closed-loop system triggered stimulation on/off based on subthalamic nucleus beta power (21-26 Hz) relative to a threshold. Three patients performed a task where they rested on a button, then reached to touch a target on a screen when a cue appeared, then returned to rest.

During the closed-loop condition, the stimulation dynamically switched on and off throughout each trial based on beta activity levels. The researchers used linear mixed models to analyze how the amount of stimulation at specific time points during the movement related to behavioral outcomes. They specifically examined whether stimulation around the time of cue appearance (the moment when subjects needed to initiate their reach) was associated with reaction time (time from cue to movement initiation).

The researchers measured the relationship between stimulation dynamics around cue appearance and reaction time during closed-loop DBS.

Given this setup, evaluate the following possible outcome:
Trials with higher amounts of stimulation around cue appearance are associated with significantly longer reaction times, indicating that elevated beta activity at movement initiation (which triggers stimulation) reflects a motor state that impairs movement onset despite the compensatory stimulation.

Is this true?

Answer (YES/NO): NO